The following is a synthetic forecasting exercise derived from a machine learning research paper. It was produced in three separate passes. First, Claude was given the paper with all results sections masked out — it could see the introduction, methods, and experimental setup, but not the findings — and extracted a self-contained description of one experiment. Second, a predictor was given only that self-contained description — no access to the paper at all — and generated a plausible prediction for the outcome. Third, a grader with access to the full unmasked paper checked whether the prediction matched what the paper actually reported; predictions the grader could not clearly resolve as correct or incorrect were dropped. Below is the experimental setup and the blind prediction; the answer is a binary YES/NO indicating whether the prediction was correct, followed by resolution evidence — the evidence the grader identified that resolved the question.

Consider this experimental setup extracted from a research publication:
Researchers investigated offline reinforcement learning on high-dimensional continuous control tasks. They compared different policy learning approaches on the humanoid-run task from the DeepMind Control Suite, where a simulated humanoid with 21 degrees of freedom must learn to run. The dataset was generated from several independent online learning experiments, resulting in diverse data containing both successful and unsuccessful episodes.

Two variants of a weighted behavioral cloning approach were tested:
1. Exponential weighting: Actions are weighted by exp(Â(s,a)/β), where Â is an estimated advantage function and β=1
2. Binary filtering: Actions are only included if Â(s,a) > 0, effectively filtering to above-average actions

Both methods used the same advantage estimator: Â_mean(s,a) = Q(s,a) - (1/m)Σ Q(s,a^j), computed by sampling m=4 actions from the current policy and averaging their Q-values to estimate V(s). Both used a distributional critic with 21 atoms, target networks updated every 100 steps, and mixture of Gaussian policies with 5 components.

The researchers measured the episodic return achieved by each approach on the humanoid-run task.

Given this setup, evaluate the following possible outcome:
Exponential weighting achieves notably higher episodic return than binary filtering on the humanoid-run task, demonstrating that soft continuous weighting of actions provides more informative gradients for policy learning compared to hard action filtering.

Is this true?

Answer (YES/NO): YES